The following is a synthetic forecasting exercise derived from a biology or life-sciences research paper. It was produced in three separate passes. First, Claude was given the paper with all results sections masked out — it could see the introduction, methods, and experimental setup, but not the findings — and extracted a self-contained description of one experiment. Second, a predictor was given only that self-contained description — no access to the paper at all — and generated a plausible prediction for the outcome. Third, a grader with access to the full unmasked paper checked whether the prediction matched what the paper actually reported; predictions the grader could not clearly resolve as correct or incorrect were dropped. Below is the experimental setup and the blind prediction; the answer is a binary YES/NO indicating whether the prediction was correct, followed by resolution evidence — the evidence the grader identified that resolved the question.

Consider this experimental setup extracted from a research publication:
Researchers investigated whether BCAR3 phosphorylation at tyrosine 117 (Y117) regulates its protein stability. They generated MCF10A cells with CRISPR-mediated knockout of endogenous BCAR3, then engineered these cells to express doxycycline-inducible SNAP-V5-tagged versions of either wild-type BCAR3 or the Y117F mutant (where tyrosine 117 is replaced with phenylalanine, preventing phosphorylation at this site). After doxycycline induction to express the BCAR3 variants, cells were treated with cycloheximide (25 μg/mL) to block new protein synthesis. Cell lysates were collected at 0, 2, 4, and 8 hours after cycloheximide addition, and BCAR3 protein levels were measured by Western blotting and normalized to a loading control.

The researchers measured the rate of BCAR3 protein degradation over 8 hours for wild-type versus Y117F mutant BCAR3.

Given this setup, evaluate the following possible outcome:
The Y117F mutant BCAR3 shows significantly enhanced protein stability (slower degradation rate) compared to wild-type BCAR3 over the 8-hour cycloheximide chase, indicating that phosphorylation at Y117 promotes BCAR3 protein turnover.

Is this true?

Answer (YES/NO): YES